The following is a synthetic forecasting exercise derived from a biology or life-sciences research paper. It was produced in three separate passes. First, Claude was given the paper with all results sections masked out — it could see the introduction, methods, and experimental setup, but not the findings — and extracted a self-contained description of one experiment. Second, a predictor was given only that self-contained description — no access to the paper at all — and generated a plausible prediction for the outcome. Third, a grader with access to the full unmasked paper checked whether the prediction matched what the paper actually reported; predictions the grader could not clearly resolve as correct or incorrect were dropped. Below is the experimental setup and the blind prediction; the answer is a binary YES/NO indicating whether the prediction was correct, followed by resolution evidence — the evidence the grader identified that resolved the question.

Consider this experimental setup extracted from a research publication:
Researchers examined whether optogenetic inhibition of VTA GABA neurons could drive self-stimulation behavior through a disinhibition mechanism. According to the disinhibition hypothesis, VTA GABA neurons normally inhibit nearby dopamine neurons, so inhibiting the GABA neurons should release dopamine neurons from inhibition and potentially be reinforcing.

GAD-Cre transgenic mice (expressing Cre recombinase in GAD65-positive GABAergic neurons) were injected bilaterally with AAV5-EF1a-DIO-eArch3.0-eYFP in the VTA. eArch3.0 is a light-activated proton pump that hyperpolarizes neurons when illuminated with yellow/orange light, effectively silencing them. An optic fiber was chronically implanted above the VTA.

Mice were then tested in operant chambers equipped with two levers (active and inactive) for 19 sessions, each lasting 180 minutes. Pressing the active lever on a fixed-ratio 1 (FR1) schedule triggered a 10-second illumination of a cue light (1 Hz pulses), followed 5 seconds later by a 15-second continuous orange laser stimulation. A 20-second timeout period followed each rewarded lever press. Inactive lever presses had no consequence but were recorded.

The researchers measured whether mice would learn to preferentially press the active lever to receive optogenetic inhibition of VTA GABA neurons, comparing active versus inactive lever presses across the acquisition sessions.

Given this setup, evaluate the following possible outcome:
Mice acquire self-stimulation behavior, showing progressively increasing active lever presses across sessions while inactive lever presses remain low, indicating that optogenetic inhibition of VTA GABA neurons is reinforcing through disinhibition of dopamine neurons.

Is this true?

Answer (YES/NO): YES